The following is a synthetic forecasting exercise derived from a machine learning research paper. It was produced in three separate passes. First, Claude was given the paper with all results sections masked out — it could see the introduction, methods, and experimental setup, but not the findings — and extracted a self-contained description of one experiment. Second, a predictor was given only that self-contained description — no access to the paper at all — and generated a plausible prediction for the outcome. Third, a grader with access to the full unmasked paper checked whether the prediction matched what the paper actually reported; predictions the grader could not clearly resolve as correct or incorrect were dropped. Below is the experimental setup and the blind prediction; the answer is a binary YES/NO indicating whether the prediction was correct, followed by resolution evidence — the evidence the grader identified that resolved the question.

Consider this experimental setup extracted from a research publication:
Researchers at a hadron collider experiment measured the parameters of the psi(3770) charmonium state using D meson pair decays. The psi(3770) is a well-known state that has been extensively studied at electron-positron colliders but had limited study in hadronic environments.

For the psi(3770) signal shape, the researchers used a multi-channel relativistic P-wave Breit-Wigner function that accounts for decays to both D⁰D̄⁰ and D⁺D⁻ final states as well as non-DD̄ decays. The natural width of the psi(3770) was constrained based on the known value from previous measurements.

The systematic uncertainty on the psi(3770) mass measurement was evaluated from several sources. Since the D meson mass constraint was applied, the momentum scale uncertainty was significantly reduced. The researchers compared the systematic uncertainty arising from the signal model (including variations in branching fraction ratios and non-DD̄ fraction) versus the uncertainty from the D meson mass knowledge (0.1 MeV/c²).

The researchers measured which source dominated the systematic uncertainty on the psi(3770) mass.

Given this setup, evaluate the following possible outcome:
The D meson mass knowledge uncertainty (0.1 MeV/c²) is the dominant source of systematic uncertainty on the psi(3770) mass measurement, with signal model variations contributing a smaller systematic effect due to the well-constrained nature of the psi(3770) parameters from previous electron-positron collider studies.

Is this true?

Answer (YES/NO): NO